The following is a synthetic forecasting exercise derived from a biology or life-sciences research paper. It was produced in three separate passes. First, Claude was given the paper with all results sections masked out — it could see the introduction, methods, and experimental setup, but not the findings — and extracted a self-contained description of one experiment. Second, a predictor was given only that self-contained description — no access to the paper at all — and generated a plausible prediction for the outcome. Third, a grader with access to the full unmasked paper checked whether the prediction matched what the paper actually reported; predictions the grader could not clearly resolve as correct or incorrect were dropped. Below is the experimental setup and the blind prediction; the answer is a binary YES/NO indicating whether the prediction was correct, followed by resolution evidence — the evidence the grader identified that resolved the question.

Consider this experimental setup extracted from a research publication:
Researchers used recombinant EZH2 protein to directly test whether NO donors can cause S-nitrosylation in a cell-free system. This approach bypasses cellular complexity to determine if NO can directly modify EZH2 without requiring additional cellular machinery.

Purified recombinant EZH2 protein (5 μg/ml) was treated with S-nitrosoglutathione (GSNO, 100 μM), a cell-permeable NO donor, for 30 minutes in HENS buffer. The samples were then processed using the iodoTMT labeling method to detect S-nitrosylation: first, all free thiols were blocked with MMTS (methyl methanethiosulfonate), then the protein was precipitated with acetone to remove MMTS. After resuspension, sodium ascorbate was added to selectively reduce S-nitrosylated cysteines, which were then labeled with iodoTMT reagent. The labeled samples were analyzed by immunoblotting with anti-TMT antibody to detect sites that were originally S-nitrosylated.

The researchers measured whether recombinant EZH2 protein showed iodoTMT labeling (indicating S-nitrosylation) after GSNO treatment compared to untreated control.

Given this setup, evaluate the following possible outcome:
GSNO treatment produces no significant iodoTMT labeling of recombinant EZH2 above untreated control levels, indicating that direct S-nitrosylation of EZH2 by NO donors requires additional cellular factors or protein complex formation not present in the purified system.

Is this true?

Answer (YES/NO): NO